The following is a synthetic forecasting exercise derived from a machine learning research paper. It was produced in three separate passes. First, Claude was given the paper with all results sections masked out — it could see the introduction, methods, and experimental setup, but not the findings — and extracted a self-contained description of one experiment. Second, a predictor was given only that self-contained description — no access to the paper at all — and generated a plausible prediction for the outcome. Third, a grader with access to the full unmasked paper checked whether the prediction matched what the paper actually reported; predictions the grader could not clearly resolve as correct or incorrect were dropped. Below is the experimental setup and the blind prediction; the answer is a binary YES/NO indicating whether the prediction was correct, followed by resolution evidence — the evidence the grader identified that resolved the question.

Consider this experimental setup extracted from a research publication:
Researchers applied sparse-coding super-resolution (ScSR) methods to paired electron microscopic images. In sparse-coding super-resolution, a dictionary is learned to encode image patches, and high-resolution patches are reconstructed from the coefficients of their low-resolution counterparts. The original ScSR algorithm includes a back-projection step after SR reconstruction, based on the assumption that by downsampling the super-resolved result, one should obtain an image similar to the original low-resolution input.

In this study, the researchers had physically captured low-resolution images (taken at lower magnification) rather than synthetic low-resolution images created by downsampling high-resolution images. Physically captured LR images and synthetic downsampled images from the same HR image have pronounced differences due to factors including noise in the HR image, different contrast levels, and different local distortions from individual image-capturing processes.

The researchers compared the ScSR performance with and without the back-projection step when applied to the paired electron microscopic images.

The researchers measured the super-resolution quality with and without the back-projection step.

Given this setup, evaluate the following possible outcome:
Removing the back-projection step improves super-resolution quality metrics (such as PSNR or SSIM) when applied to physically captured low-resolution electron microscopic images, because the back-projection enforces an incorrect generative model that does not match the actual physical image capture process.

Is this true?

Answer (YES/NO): YES